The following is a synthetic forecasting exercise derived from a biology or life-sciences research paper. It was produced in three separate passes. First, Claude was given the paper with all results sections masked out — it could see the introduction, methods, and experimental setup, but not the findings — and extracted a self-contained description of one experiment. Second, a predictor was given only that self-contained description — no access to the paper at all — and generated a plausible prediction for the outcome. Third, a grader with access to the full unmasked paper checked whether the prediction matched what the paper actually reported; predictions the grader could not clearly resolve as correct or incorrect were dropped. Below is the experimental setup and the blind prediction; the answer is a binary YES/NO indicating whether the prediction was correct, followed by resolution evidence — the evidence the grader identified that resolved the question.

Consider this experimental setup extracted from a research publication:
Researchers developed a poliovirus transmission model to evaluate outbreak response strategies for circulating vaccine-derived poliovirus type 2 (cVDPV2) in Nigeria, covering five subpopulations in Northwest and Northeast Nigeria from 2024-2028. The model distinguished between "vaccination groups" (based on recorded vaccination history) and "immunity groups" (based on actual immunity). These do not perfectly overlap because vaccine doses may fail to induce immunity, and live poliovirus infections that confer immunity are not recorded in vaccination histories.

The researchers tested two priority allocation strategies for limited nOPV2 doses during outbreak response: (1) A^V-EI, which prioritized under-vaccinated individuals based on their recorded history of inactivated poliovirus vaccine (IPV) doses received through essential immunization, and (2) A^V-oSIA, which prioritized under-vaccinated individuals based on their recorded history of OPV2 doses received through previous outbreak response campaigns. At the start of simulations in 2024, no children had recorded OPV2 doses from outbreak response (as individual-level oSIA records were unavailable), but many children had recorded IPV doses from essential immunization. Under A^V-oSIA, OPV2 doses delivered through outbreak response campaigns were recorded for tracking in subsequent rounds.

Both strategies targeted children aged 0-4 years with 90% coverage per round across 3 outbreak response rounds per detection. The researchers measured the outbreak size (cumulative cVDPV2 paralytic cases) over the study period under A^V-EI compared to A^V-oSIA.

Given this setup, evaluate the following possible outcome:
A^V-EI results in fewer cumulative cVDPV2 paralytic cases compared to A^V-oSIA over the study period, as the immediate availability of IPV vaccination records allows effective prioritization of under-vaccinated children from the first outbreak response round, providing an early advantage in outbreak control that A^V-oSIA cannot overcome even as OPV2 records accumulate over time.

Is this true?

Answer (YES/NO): NO